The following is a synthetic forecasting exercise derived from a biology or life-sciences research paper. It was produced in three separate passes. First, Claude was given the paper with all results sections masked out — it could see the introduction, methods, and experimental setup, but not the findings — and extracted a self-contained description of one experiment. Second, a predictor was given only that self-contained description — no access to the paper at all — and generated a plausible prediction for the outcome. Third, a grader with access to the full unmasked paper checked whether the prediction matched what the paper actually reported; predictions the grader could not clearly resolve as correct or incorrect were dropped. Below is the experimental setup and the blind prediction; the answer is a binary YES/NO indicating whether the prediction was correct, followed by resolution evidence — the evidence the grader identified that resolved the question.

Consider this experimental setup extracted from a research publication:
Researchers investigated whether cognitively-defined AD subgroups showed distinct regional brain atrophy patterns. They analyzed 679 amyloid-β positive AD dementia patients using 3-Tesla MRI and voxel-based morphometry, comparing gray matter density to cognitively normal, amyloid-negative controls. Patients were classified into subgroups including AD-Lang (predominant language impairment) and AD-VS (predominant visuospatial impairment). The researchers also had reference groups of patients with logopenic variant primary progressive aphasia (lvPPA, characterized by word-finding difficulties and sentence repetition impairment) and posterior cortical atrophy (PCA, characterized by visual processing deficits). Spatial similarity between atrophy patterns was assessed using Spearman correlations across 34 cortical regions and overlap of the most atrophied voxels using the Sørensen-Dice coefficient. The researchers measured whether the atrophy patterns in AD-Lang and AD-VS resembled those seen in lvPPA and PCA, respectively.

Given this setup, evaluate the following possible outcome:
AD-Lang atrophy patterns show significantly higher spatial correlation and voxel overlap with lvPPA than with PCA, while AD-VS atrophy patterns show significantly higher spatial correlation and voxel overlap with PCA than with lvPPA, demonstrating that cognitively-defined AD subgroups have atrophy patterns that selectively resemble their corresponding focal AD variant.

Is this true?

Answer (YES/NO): YES